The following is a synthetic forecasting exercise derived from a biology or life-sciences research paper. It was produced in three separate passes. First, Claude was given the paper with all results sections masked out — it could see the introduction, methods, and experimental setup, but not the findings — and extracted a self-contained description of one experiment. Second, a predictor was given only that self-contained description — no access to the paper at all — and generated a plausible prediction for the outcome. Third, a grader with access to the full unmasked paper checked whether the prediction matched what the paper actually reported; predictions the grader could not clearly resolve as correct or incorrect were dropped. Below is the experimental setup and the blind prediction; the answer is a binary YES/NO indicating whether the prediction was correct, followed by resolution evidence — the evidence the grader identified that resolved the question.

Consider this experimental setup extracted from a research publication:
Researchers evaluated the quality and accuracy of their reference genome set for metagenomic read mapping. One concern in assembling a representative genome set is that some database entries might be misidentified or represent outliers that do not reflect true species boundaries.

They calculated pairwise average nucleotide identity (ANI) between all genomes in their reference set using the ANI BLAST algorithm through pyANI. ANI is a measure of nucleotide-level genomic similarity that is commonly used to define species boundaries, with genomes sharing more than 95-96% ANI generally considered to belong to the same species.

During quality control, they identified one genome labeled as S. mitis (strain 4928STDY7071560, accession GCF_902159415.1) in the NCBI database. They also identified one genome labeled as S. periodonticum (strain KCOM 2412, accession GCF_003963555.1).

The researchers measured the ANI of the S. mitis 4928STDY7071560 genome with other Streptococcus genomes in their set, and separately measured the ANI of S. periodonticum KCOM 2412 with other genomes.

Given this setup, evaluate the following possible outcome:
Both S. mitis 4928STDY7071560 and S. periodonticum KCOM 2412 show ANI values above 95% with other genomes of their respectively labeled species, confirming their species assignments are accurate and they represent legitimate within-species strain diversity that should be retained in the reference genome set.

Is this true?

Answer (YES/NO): NO